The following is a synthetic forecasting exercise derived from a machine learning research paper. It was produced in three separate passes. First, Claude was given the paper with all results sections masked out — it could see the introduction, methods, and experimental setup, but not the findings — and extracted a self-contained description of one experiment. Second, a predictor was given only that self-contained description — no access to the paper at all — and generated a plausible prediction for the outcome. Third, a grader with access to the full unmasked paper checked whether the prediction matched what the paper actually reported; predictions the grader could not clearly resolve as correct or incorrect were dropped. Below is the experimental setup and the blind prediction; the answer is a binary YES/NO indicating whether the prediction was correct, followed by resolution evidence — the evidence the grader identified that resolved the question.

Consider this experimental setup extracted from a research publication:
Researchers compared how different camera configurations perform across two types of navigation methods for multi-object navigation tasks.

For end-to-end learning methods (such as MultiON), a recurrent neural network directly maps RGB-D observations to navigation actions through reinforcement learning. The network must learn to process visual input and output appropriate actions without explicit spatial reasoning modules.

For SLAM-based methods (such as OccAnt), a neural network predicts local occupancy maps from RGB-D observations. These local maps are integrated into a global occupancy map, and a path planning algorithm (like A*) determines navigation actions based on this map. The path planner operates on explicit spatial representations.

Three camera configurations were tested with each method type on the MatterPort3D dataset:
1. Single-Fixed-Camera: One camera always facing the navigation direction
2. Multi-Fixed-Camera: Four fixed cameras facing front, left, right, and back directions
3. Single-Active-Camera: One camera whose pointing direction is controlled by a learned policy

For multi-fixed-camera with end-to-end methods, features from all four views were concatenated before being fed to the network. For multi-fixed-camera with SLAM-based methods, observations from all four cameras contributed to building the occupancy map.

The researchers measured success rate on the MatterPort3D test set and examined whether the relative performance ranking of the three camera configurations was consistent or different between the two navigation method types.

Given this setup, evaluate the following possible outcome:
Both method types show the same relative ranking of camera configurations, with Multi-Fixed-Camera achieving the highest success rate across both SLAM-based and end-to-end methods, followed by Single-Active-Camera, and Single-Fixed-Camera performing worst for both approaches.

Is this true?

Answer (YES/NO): NO